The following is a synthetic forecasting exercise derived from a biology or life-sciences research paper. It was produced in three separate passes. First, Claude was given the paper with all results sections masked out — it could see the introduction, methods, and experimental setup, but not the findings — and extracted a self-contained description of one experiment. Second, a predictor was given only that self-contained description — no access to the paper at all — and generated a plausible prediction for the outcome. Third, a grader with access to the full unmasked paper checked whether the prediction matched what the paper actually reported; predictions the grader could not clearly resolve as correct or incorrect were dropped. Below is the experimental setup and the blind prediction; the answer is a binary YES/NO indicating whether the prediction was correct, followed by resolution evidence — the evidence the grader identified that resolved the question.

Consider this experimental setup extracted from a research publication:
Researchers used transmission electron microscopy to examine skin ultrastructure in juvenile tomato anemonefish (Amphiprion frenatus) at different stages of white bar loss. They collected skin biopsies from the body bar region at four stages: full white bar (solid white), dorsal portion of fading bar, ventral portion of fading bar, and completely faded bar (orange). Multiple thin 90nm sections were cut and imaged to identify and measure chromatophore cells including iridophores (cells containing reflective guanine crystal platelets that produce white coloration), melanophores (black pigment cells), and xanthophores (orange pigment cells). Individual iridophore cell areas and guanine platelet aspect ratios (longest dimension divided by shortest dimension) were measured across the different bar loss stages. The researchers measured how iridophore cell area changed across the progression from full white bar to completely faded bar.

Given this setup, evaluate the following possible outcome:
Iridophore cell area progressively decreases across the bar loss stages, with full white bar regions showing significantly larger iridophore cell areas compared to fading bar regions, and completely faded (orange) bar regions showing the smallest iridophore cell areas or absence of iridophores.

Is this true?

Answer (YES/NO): YES